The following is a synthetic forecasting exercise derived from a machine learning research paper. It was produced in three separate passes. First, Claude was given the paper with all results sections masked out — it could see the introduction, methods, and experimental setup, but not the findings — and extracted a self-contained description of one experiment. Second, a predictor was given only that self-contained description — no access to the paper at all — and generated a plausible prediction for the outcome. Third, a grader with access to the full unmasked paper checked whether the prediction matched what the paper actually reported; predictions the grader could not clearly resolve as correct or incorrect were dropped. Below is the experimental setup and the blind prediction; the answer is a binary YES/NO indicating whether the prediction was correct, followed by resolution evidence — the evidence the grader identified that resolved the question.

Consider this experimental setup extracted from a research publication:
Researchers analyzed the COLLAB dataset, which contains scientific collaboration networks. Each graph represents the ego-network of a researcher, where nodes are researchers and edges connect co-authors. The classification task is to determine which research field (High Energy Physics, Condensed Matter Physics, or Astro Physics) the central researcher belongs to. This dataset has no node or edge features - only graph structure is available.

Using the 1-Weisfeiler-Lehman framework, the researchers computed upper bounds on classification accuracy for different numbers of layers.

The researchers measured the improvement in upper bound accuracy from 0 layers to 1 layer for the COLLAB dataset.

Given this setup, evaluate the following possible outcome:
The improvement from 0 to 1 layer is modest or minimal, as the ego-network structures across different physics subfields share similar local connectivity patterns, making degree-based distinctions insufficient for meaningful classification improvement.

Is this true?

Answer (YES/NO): NO